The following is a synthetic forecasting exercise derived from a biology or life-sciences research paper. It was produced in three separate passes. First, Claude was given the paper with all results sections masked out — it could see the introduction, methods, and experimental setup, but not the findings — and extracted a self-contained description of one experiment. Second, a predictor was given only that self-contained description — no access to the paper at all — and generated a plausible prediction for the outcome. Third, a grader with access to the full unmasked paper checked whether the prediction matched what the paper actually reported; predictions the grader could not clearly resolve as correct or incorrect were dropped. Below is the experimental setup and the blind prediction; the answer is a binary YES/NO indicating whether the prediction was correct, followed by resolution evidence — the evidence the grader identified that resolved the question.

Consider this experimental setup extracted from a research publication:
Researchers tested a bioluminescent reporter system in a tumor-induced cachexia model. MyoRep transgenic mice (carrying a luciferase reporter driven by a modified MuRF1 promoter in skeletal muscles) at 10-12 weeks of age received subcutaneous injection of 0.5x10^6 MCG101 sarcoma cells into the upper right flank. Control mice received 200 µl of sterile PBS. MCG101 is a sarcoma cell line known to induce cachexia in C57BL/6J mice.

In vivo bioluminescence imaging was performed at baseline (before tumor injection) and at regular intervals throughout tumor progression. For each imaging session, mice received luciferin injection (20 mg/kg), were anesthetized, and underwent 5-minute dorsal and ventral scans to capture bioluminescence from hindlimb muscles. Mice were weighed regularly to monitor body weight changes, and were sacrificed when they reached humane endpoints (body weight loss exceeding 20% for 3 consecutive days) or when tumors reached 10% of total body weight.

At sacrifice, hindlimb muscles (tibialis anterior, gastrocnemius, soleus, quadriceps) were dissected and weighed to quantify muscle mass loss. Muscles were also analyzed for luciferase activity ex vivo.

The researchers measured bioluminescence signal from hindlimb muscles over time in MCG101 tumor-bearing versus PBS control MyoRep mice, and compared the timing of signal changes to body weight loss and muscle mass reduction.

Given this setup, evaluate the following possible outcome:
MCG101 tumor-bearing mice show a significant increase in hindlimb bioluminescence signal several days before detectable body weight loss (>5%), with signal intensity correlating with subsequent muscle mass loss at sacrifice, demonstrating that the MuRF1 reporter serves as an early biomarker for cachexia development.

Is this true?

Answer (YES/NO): NO